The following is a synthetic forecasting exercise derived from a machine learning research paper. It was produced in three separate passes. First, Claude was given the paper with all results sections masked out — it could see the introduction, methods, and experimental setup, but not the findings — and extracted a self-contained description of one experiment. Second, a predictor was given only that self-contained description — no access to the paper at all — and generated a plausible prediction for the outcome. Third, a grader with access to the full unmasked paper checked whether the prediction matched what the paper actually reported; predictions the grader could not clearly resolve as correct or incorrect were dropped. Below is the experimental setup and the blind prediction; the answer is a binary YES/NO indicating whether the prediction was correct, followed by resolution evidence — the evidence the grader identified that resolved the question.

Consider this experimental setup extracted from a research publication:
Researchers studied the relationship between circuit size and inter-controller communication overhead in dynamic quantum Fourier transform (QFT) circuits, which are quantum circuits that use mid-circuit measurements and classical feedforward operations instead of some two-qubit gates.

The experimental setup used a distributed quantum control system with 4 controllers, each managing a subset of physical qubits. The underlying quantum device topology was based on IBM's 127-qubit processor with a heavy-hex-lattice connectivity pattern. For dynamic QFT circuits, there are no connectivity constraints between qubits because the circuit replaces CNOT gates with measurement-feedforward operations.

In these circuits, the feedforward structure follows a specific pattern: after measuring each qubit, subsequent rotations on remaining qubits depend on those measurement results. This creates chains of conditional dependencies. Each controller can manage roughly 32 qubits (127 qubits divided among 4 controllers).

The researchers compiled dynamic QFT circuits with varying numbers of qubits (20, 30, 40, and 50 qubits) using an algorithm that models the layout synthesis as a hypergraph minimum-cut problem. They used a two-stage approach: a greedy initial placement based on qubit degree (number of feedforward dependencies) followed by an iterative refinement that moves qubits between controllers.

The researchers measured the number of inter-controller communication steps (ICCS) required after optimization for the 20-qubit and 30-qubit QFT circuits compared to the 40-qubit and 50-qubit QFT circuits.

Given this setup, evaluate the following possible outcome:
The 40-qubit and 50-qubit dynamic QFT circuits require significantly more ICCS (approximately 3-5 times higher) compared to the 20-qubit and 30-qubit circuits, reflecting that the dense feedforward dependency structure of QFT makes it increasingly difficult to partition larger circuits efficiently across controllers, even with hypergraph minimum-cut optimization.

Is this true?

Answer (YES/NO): NO